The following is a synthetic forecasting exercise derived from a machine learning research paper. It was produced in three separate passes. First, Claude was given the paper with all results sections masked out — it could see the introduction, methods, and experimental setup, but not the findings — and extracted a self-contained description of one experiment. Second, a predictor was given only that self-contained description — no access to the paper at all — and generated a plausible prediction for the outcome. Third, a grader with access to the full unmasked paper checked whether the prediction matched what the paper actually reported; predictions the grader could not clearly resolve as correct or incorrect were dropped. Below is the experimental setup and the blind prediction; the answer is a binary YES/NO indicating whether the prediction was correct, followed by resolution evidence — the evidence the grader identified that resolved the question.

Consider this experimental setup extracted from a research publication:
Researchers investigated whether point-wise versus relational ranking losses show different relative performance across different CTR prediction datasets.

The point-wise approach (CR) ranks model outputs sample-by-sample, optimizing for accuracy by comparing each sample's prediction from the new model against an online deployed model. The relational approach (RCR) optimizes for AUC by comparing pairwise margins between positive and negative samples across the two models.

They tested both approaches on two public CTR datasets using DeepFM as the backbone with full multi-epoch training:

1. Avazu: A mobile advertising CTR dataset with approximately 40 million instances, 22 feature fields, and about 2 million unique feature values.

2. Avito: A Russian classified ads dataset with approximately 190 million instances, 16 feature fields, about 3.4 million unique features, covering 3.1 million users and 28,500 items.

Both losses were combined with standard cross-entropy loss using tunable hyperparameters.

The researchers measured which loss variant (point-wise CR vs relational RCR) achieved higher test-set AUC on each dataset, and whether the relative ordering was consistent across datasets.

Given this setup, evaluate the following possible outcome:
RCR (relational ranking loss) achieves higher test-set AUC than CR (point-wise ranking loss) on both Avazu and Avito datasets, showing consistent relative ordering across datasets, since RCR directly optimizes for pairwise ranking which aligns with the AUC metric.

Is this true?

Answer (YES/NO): NO